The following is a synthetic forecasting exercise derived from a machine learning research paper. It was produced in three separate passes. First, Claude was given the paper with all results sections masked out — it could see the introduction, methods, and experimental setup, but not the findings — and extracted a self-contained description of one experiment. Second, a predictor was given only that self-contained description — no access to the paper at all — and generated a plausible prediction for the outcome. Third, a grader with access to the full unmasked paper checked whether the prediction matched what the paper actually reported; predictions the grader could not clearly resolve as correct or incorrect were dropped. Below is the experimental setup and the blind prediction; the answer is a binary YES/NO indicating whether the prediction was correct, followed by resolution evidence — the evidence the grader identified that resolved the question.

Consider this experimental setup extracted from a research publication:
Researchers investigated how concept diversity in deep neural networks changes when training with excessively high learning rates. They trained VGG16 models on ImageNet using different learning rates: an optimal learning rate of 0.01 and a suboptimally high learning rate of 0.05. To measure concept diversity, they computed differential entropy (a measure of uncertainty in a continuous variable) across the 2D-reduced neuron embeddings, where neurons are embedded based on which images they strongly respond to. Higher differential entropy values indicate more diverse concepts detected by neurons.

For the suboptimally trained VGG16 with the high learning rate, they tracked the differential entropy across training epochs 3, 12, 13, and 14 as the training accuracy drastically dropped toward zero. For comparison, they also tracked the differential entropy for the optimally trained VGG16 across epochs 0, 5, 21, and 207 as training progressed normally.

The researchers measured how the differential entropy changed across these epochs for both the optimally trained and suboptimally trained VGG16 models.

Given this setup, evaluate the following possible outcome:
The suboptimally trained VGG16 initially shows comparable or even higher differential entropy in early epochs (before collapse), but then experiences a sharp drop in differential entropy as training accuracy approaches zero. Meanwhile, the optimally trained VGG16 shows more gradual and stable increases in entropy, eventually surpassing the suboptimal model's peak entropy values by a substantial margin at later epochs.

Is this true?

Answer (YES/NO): NO